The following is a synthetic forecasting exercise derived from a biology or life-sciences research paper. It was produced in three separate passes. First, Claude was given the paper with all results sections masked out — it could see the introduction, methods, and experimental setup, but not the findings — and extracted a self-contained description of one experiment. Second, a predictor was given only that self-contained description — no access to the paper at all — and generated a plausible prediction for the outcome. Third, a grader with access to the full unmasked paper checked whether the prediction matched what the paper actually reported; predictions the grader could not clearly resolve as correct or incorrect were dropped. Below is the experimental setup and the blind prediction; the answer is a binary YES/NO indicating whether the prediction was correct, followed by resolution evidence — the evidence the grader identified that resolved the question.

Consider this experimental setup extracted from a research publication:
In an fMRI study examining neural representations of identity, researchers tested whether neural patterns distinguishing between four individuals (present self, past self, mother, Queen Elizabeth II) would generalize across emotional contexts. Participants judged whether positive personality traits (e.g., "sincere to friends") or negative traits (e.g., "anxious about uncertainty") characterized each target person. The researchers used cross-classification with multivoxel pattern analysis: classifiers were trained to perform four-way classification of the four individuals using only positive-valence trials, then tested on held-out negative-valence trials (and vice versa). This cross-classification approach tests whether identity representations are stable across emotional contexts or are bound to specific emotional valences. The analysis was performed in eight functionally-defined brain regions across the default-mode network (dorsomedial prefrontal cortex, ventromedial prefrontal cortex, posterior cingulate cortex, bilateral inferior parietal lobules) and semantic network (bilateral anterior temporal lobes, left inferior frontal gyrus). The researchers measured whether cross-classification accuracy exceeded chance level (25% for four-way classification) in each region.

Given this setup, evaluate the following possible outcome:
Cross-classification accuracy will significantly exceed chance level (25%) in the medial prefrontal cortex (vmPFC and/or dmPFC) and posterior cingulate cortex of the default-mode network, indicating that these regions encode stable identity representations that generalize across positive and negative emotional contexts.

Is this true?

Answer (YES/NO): YES